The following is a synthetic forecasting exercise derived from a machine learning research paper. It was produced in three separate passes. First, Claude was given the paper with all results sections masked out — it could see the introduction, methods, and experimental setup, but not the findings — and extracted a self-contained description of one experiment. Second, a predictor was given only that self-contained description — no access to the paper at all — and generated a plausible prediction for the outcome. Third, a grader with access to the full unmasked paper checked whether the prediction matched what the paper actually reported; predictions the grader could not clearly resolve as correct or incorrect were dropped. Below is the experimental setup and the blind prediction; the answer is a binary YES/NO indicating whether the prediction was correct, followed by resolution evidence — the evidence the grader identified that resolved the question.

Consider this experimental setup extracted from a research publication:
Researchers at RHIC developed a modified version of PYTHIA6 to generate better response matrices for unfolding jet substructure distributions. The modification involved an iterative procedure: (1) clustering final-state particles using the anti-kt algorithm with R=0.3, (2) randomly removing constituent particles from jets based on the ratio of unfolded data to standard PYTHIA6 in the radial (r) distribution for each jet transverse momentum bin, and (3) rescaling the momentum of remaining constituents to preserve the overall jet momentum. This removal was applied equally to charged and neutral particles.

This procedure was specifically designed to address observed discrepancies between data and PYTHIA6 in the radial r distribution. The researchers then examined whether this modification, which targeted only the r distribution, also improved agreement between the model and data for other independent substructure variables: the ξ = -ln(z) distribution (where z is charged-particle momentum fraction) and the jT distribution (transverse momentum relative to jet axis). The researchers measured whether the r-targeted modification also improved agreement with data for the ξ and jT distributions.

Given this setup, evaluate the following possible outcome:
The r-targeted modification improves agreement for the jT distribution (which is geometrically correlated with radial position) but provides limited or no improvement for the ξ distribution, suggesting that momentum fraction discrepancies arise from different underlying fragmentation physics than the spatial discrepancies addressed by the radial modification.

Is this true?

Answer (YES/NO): NO